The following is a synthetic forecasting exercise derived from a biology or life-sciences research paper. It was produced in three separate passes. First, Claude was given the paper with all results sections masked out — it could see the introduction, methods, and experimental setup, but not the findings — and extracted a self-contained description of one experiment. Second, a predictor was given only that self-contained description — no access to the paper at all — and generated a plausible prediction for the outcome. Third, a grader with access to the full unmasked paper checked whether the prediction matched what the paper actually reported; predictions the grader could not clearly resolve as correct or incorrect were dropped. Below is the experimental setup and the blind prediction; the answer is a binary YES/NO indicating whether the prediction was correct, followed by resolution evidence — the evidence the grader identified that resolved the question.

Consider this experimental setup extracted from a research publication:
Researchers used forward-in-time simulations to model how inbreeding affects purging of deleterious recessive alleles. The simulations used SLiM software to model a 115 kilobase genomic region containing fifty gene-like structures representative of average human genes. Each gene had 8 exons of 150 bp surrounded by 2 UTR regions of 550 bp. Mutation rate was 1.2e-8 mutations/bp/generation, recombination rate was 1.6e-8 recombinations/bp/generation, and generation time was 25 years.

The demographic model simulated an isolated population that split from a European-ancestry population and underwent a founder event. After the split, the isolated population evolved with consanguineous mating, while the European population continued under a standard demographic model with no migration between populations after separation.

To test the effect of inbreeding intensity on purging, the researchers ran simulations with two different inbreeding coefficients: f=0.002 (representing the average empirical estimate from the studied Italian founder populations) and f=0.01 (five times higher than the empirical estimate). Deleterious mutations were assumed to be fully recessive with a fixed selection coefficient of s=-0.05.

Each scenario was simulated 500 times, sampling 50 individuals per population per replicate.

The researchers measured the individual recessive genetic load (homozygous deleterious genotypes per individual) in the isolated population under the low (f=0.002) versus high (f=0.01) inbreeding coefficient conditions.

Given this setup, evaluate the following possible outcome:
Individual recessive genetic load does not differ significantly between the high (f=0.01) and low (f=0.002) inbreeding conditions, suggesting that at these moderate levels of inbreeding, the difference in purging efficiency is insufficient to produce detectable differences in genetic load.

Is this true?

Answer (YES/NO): YES